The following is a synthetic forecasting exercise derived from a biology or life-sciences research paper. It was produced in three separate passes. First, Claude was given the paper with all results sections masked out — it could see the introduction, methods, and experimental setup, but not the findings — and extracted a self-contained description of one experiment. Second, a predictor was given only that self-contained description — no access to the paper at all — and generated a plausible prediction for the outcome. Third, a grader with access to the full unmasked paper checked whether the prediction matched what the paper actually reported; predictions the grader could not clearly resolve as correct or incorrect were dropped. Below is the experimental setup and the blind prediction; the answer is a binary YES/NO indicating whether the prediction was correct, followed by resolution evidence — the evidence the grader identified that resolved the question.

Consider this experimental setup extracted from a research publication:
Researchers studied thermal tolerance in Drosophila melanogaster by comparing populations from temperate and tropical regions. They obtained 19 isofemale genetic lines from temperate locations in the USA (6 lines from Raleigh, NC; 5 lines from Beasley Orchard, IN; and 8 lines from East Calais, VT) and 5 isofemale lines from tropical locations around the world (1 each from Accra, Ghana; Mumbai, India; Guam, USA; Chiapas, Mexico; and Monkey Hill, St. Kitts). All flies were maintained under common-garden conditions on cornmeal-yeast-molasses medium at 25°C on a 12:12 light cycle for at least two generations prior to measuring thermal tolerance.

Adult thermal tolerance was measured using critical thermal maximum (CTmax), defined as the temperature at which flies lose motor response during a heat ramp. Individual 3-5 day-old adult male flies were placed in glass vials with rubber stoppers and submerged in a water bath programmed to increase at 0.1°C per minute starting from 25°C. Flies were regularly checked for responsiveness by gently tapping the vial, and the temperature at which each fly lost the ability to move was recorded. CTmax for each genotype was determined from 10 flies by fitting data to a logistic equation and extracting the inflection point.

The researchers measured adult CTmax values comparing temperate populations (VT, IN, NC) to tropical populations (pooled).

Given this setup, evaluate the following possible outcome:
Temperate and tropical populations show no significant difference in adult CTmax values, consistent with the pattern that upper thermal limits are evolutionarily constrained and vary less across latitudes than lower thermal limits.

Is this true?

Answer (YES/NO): YES